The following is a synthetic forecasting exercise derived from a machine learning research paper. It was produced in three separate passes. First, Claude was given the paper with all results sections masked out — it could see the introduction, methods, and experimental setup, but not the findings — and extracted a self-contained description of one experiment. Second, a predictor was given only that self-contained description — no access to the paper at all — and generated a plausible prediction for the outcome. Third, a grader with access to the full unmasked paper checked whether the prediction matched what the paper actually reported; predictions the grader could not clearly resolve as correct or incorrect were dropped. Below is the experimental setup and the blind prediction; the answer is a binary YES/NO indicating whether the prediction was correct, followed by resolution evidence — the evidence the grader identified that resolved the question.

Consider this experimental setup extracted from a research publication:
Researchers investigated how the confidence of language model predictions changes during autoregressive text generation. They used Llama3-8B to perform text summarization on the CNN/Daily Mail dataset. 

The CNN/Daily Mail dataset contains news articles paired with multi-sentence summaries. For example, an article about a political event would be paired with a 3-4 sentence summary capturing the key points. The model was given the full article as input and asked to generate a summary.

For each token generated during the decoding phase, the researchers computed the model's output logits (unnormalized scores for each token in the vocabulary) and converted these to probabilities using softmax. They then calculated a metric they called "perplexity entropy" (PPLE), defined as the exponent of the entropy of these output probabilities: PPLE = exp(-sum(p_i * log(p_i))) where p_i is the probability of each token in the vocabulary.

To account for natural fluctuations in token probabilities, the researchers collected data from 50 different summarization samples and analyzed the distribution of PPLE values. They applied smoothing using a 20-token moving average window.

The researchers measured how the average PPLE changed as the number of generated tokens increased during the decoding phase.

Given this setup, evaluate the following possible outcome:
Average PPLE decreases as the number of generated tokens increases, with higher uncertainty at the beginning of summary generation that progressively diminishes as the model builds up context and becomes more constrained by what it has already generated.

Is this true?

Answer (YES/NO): YES